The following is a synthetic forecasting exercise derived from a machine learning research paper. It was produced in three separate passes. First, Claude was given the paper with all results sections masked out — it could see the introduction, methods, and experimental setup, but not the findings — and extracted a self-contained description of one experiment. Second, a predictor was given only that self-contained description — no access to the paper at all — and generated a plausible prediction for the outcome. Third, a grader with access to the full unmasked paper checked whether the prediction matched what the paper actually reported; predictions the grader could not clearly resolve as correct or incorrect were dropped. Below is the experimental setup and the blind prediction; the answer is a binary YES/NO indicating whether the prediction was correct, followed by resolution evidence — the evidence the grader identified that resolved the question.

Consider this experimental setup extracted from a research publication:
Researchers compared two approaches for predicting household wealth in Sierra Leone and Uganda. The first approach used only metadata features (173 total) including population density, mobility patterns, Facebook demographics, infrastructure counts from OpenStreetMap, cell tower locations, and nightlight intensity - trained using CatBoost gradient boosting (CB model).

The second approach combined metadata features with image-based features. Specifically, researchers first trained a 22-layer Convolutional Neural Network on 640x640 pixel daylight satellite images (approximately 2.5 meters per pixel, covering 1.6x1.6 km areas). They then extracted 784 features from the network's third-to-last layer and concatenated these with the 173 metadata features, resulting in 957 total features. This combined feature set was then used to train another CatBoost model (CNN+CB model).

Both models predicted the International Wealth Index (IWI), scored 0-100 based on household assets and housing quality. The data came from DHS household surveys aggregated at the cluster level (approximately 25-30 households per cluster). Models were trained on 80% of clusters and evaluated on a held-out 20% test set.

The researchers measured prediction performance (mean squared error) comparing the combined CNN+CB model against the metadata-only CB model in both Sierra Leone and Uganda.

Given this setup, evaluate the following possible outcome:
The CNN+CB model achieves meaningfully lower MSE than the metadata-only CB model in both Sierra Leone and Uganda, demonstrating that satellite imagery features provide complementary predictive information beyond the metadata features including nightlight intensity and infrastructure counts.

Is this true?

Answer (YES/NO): NO